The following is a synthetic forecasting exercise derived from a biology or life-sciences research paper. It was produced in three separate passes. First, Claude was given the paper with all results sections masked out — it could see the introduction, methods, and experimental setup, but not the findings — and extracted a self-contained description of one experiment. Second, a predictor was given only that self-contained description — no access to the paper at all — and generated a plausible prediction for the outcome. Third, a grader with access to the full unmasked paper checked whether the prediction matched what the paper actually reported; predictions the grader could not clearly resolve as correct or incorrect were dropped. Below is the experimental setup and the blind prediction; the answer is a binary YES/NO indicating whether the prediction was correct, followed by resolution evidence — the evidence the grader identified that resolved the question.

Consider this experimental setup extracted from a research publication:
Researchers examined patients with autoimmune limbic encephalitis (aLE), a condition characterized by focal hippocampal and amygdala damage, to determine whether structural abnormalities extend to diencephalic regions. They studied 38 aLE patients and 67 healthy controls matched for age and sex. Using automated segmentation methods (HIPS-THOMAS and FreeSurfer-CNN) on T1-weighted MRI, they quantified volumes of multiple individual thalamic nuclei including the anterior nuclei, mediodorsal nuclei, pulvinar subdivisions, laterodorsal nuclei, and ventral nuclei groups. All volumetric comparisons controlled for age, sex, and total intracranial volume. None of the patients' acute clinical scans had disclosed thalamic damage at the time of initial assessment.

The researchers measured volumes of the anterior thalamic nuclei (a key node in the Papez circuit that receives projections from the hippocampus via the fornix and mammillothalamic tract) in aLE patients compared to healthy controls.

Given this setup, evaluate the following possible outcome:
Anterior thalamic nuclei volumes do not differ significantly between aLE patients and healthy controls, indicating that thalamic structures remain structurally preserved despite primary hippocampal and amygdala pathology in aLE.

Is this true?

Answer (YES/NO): NO